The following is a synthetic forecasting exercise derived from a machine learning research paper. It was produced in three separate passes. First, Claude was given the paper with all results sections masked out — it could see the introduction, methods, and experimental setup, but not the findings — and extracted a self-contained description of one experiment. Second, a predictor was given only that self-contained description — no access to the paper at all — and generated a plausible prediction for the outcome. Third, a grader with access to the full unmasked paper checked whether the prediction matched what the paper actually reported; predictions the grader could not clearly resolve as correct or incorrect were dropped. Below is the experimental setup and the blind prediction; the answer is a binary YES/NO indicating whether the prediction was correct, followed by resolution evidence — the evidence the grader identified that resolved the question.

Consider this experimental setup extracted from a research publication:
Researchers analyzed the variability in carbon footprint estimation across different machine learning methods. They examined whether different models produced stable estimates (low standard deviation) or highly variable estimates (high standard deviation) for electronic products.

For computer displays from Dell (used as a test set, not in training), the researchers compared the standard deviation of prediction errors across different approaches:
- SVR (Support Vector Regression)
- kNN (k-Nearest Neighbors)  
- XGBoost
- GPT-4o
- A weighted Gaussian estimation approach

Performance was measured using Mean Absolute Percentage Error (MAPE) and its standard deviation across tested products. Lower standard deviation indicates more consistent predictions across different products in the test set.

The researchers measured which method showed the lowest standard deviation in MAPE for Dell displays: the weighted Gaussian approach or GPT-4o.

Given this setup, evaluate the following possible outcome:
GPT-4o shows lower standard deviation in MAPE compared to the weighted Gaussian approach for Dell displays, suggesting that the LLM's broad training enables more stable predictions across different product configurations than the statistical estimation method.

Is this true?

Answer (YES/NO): NO